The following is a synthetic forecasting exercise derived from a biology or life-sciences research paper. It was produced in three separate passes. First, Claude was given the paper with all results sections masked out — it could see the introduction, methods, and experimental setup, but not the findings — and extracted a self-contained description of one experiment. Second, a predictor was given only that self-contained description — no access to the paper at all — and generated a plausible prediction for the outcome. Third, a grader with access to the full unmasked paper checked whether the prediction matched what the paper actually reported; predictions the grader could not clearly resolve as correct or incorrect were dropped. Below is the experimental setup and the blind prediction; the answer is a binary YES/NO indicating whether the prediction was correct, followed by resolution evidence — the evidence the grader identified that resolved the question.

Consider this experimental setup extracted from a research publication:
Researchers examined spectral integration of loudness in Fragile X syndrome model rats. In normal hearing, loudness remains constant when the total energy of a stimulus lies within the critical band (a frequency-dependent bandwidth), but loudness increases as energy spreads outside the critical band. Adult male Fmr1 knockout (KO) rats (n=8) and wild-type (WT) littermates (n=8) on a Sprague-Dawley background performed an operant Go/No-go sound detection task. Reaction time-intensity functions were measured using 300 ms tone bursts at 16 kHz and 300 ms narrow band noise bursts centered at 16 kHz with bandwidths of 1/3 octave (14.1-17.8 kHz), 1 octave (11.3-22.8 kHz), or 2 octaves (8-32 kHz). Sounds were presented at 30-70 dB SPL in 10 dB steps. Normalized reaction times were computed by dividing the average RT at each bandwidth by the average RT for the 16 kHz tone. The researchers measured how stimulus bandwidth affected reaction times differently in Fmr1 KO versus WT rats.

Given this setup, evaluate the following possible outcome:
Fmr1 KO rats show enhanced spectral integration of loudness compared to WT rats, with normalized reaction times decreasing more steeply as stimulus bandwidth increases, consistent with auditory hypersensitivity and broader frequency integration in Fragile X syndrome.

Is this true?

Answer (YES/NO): YES